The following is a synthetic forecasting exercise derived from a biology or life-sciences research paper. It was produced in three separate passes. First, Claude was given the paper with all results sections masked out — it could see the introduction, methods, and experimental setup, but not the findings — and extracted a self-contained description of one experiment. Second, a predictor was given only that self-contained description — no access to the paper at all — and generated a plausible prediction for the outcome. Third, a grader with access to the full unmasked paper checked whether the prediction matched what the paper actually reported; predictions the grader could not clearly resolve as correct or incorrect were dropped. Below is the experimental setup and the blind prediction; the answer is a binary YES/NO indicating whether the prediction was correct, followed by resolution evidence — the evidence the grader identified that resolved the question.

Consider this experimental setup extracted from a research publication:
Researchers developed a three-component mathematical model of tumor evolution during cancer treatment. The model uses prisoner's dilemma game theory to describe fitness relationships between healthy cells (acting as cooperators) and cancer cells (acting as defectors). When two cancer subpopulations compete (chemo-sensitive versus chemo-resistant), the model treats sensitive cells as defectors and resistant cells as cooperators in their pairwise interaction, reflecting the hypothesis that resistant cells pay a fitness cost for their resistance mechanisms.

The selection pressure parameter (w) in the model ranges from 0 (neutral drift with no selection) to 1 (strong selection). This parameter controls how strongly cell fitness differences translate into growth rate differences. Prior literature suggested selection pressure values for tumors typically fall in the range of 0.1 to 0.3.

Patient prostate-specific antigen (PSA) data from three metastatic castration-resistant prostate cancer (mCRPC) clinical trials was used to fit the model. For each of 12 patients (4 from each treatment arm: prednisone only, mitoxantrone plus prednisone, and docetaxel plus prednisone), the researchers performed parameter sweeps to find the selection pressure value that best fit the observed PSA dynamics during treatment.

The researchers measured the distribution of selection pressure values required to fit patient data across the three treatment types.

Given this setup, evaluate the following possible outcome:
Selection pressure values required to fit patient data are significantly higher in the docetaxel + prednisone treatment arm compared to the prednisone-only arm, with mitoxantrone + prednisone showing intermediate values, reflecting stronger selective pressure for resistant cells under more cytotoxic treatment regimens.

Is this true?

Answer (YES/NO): NO